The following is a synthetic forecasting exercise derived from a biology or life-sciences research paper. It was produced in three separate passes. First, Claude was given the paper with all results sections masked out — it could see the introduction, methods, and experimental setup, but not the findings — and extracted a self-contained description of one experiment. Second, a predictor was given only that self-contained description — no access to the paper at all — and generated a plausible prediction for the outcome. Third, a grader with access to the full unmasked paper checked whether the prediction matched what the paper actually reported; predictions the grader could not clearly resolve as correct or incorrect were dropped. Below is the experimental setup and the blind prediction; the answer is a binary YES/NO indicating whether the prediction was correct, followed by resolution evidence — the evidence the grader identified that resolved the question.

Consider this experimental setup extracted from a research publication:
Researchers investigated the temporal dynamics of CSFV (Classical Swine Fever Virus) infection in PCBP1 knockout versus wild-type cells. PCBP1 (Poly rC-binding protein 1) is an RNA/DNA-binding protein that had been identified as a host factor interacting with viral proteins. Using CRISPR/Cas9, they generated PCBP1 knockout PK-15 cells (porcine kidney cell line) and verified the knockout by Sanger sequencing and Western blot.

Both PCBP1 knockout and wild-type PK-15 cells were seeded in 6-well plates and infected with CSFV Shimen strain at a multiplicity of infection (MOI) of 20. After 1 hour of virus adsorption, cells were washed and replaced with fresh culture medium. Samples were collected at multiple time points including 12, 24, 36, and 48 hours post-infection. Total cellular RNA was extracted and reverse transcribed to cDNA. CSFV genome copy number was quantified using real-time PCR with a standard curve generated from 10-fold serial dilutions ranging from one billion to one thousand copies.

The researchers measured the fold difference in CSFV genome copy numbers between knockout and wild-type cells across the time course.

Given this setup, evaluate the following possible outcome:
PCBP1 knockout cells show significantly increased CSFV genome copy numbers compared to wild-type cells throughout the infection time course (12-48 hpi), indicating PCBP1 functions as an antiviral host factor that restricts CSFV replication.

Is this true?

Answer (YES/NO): NO